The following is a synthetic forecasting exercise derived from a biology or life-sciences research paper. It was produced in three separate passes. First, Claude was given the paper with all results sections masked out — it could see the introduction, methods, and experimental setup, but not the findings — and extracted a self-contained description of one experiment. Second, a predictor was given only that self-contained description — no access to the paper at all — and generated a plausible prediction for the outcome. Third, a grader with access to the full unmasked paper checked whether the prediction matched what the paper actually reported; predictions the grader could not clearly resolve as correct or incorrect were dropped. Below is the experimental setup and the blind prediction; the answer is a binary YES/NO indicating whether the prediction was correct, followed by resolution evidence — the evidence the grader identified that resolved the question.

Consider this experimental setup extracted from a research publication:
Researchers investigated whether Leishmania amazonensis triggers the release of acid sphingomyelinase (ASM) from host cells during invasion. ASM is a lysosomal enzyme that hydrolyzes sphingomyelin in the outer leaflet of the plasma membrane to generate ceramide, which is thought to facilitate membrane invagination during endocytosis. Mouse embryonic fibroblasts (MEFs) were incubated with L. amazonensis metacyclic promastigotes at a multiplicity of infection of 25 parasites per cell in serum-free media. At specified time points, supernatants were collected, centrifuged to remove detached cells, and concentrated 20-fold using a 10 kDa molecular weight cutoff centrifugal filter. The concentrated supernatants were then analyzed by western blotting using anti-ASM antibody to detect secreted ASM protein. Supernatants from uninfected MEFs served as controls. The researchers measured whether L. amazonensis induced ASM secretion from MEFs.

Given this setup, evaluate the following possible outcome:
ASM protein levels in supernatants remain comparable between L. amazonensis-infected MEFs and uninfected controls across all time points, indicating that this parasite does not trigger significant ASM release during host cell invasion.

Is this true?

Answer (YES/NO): NO